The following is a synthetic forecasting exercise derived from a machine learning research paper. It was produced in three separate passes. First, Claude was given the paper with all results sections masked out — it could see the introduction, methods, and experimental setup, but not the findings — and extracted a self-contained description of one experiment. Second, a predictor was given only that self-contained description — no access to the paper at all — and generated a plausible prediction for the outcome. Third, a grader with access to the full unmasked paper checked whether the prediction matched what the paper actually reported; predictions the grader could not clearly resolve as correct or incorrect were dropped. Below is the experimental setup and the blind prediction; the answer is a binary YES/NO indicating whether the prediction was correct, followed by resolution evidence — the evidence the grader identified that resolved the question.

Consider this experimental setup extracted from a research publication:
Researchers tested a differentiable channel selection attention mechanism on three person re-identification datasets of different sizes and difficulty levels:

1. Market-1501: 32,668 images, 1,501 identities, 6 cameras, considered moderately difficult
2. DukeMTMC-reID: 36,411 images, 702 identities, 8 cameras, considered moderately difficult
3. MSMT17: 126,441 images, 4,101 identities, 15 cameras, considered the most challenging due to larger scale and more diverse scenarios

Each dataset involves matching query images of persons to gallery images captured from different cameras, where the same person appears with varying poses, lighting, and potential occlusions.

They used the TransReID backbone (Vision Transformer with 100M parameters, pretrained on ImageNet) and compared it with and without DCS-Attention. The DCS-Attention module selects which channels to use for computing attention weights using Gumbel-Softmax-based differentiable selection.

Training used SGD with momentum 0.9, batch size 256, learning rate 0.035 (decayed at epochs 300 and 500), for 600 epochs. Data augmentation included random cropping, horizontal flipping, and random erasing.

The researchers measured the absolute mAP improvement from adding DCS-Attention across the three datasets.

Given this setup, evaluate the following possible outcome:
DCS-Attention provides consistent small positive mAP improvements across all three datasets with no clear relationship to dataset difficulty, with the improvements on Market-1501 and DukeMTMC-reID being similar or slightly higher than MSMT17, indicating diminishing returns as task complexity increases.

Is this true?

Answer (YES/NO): NO